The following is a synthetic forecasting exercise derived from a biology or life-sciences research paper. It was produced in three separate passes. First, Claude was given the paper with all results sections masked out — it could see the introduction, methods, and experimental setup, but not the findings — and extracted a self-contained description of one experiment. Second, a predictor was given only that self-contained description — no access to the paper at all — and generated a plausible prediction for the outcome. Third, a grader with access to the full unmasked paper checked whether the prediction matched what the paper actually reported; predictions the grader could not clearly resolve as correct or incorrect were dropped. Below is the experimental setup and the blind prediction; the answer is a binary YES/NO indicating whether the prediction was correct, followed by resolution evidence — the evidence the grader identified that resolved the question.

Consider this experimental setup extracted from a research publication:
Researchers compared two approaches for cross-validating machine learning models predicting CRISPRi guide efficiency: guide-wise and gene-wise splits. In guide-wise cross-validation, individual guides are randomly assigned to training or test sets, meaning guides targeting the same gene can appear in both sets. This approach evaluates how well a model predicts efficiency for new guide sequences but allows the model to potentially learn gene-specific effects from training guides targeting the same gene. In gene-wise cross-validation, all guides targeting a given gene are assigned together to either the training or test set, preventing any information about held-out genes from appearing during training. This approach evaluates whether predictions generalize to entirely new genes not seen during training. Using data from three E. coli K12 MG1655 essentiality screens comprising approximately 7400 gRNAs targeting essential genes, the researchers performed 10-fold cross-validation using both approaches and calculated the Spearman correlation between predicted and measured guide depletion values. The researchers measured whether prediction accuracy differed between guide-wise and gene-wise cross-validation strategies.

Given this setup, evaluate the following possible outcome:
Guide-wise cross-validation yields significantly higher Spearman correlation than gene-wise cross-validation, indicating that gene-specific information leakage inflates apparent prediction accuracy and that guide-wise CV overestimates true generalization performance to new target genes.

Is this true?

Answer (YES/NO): YES